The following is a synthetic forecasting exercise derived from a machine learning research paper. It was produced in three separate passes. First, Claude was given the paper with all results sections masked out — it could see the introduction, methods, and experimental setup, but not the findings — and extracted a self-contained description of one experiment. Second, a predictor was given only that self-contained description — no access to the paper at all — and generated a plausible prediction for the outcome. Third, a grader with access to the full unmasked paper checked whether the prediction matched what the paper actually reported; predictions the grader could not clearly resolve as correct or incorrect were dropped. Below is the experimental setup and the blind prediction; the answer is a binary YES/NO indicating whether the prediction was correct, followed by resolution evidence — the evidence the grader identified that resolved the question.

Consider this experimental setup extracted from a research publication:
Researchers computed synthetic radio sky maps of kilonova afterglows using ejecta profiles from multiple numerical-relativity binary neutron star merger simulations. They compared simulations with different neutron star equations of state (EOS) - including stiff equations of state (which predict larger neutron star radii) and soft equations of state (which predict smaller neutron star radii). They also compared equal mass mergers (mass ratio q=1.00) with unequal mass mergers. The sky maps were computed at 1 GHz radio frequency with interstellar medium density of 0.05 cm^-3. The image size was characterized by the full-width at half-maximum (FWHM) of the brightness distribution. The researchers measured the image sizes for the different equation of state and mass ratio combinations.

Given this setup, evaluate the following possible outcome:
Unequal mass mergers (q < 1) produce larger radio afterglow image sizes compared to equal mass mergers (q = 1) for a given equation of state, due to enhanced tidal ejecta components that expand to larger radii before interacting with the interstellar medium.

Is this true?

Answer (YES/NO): NO